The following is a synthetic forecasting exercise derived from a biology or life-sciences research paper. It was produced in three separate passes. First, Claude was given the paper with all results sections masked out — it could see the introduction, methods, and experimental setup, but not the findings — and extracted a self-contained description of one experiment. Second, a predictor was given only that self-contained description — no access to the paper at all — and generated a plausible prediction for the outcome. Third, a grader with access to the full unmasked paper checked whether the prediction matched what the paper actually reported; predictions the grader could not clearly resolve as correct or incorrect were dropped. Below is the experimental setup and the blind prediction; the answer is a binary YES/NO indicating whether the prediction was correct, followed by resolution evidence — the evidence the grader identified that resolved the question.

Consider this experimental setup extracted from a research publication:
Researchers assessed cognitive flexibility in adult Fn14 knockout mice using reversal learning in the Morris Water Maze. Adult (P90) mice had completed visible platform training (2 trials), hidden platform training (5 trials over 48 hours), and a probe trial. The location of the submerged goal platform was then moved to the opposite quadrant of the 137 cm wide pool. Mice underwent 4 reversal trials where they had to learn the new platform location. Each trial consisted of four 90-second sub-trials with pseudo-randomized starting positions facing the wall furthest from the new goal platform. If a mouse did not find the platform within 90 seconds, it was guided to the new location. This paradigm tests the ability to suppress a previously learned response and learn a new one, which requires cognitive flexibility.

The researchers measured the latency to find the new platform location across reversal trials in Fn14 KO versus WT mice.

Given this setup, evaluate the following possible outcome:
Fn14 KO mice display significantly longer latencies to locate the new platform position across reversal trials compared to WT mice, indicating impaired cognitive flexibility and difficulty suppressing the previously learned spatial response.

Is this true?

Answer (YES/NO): NO